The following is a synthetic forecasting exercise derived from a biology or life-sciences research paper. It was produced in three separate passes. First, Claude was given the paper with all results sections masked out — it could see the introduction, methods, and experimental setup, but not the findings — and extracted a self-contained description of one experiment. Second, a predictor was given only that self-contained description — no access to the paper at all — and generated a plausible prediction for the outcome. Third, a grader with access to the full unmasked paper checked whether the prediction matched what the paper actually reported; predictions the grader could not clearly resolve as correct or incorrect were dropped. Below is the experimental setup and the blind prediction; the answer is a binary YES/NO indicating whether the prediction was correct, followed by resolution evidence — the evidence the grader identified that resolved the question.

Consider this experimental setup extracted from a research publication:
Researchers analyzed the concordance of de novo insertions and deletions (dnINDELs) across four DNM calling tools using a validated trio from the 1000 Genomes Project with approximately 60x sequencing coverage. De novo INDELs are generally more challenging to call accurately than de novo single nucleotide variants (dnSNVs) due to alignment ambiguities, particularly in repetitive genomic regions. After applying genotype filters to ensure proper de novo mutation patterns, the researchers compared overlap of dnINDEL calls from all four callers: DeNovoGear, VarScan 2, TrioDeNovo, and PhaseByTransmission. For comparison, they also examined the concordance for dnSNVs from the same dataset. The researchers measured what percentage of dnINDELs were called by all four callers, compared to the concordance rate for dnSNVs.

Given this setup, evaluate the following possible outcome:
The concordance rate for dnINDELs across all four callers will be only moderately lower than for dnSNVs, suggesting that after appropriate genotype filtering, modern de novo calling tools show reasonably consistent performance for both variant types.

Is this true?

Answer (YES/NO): NO